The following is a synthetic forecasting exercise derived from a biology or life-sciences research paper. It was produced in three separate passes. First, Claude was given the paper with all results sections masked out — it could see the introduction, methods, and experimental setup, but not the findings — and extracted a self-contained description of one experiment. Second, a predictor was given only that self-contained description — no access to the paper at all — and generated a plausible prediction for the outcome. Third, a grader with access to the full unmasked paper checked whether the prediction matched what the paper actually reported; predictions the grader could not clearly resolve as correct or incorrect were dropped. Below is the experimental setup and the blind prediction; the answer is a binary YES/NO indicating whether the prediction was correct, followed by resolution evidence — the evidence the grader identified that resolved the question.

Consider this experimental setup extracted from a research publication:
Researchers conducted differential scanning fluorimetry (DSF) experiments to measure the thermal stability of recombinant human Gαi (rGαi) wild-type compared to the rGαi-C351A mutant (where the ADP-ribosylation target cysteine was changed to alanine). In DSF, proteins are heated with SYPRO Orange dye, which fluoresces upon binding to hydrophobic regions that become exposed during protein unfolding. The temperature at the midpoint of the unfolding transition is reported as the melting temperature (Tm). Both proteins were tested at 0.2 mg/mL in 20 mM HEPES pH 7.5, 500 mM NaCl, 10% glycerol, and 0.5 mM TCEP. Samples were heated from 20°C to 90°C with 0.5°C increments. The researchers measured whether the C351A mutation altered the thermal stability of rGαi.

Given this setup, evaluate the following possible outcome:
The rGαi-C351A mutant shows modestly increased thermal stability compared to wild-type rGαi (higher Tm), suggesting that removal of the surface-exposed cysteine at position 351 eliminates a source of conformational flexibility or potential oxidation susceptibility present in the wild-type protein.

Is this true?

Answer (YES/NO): NO